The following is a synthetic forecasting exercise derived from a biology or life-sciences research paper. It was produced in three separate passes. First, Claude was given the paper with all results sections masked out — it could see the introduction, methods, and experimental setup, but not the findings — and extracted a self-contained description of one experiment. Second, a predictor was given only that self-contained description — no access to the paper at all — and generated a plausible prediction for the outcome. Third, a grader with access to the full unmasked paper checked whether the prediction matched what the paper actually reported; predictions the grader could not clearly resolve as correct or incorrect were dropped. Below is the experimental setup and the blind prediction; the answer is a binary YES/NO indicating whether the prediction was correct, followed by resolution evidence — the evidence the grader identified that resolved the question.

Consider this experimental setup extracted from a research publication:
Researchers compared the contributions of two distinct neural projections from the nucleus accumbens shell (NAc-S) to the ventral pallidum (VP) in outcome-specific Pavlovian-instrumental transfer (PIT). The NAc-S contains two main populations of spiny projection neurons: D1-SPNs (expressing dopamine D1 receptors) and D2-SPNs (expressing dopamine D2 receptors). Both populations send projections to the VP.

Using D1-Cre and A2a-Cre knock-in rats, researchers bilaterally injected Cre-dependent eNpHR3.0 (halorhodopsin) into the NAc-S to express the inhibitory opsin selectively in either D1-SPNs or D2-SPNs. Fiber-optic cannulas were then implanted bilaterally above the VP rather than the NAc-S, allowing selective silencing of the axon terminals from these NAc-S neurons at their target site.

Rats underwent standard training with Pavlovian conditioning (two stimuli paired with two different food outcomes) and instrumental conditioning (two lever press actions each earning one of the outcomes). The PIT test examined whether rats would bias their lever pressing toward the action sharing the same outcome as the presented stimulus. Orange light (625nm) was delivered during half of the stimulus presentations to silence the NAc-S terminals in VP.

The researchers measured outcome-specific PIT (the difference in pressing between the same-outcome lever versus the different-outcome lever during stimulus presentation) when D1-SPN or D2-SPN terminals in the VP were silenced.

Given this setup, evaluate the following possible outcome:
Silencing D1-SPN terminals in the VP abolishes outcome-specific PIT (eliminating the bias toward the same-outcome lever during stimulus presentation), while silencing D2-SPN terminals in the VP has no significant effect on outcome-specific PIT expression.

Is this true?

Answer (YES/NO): YES